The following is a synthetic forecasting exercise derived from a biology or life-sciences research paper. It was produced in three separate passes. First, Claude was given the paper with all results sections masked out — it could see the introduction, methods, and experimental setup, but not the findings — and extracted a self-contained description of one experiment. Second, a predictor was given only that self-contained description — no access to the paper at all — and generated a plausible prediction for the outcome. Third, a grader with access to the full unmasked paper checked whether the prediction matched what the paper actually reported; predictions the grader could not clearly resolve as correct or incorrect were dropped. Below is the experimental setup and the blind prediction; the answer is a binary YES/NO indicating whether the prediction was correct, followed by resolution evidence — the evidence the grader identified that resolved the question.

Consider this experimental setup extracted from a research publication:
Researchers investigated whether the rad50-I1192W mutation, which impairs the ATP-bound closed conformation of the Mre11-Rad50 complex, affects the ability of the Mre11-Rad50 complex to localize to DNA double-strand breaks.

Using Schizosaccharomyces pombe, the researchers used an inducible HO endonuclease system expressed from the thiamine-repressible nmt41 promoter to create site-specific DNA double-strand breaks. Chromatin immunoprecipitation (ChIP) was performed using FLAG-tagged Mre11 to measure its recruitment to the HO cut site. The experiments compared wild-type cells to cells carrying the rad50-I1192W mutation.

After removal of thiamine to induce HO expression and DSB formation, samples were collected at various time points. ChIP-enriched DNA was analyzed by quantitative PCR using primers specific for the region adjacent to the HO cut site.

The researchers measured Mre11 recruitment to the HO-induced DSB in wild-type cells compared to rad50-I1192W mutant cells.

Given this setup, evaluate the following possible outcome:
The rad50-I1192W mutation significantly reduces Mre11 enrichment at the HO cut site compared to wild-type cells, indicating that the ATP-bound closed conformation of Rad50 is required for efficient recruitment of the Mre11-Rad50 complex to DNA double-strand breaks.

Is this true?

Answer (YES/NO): NO